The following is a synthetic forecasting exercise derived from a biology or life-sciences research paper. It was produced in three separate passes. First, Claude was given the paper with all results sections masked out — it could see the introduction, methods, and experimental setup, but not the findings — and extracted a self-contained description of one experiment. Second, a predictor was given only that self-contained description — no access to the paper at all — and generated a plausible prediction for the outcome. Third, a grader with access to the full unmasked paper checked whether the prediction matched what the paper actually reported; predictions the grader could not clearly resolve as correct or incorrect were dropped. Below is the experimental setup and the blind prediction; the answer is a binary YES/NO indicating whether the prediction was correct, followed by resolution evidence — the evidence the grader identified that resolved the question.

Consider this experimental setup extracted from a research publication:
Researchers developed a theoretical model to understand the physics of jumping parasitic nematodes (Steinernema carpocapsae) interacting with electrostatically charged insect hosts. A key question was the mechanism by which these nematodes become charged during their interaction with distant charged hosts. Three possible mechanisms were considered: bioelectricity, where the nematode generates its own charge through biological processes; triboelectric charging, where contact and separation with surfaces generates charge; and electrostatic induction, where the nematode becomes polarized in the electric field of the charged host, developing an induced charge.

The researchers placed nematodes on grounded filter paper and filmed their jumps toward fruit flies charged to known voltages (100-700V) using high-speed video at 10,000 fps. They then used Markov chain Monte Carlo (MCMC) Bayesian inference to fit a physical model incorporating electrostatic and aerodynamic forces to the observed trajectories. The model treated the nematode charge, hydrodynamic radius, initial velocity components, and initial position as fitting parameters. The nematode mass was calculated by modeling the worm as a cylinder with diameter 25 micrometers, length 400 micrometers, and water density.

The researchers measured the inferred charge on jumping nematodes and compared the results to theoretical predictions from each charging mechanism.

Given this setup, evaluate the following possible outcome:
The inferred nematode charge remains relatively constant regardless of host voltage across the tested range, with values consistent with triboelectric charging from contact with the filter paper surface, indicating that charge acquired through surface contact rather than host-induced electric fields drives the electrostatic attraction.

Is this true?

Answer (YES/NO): NO